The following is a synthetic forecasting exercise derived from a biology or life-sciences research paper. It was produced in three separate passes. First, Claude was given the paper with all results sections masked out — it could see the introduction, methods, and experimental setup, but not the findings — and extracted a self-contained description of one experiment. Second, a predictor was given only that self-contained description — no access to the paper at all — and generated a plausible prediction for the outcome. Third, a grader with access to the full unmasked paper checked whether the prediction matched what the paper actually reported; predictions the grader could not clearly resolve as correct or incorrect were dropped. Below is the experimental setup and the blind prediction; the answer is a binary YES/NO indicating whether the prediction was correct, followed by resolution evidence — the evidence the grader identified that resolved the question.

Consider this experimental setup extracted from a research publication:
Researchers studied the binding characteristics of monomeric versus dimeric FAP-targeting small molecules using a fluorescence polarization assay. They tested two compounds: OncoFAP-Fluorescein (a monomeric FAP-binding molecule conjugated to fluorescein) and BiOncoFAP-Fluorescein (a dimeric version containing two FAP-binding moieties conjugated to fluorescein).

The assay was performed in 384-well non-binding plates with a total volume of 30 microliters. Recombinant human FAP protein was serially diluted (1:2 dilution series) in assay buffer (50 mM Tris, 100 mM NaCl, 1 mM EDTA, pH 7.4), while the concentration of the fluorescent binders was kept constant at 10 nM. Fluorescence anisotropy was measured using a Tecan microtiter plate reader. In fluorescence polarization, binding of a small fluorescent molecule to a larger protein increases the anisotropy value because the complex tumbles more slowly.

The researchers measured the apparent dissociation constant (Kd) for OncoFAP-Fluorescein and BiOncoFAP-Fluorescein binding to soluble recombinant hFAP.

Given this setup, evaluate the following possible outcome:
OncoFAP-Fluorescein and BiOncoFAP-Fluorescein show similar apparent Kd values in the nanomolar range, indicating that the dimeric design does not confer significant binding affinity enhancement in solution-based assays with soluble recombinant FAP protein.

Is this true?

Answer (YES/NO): YES